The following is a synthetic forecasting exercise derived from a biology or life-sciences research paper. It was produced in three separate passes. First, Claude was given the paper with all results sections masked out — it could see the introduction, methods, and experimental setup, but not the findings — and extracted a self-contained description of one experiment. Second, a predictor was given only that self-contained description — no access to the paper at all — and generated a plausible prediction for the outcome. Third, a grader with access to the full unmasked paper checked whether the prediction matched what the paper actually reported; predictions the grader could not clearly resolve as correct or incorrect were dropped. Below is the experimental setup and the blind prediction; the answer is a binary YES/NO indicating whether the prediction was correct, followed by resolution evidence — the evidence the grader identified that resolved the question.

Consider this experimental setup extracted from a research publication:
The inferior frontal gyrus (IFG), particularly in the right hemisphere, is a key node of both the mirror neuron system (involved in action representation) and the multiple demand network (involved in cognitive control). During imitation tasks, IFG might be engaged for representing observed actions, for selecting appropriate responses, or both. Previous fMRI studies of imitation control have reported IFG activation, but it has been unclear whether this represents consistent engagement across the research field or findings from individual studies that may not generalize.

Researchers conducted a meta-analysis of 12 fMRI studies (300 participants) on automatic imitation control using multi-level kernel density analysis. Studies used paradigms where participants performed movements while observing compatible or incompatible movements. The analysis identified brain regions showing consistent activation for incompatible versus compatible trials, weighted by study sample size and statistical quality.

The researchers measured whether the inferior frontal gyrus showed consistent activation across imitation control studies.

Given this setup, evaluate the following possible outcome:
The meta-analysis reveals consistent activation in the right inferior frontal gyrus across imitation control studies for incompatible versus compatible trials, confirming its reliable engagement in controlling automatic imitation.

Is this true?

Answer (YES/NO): NO